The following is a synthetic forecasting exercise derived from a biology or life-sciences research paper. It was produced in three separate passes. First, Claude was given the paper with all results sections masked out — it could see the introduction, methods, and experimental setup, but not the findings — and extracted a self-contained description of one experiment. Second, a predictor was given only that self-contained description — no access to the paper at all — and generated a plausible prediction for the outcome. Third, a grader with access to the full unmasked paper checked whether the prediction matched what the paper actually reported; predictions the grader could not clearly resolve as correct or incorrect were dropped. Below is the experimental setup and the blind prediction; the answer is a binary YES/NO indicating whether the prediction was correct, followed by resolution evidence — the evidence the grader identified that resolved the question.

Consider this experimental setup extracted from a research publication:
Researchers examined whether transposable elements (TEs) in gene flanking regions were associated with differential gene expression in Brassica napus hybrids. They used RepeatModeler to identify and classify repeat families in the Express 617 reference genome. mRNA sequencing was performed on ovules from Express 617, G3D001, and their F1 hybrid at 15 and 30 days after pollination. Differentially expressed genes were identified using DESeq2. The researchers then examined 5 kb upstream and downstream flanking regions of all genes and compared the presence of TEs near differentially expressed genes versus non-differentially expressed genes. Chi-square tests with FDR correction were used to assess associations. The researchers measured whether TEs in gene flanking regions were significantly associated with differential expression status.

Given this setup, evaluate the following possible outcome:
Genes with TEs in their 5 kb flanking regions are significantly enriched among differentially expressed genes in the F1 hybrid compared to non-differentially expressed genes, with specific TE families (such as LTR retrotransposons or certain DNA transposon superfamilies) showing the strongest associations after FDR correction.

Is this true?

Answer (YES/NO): NO